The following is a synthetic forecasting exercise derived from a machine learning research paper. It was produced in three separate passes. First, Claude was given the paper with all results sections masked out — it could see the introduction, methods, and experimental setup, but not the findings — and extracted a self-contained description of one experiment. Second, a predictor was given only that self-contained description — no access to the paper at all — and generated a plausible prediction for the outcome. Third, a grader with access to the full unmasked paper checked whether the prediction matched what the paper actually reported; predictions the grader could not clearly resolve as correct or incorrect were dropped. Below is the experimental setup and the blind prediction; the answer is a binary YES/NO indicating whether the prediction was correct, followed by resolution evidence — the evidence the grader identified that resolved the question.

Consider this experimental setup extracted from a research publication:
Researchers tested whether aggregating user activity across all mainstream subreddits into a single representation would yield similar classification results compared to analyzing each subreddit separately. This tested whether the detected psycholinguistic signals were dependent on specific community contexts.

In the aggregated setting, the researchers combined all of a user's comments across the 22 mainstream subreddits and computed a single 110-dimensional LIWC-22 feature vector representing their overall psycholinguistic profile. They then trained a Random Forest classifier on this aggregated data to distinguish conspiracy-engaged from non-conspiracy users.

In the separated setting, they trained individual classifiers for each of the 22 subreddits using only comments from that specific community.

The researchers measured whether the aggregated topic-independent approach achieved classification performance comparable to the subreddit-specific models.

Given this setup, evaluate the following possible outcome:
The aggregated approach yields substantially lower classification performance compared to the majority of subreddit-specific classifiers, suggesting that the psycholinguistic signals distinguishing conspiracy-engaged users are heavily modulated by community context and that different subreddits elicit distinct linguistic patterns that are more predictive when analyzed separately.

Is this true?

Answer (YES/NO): YES